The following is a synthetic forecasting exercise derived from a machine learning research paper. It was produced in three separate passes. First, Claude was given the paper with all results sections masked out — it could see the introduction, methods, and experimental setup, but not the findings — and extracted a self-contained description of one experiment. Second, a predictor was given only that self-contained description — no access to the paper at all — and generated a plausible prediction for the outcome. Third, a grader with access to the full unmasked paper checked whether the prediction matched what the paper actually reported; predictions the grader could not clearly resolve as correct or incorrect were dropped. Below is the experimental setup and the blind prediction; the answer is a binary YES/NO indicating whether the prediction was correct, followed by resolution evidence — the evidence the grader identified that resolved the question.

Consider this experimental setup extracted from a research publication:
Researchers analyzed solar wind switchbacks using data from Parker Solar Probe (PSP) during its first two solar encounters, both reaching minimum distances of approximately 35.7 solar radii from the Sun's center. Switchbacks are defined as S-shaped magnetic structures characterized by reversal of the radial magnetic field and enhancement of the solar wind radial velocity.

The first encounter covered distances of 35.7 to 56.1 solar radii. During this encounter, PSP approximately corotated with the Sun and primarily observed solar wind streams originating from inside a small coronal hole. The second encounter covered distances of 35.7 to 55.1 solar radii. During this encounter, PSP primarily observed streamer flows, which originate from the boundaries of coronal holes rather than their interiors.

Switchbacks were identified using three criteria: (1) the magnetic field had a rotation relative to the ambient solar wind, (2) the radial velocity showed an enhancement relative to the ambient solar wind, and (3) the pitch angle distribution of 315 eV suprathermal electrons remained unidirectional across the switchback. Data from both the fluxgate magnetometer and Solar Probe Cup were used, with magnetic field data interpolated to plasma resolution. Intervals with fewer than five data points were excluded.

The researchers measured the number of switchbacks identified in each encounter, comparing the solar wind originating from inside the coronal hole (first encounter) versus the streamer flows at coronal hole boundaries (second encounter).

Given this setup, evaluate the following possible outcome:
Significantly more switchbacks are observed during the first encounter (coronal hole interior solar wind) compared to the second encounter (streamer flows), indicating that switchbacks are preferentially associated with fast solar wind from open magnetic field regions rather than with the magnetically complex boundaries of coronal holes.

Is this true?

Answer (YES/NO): NO